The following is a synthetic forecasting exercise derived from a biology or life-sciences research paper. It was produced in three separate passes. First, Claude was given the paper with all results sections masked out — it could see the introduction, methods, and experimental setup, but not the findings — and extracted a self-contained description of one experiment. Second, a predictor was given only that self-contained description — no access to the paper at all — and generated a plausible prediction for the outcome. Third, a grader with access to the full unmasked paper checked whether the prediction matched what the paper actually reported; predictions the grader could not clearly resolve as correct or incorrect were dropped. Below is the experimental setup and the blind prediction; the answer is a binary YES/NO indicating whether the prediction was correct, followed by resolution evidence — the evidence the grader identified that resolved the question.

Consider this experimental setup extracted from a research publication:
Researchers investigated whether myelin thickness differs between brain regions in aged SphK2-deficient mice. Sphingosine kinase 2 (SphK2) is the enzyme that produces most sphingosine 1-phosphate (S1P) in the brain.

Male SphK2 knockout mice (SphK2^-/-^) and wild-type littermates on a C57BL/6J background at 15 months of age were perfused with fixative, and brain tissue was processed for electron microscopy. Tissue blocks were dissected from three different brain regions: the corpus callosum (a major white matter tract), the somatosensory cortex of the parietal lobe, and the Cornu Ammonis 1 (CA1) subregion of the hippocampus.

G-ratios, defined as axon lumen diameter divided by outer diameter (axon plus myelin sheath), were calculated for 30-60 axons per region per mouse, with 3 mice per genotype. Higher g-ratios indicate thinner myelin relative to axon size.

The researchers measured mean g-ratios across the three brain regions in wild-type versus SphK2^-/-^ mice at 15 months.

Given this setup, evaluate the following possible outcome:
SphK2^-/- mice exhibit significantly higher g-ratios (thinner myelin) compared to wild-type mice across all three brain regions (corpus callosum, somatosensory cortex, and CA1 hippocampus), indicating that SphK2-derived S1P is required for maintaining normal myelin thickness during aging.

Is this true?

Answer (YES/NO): NO